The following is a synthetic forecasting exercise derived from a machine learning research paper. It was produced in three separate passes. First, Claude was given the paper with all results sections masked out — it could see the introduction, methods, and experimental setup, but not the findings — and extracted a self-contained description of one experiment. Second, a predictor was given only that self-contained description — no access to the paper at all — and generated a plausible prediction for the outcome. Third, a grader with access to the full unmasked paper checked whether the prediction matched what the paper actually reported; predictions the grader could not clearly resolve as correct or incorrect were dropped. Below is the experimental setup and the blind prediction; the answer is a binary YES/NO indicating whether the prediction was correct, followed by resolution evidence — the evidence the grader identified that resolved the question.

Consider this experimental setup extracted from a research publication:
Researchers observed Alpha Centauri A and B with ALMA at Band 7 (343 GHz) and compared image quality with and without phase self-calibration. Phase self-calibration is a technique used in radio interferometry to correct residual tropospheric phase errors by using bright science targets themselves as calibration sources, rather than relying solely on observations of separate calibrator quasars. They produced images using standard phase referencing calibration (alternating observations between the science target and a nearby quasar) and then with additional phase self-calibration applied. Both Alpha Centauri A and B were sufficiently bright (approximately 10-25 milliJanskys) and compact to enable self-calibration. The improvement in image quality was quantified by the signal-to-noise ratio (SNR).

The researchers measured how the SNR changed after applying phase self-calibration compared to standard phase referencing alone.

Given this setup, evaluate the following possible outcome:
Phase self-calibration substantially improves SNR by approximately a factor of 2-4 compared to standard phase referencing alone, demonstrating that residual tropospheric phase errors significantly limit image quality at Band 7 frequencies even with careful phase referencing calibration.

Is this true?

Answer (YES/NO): YES